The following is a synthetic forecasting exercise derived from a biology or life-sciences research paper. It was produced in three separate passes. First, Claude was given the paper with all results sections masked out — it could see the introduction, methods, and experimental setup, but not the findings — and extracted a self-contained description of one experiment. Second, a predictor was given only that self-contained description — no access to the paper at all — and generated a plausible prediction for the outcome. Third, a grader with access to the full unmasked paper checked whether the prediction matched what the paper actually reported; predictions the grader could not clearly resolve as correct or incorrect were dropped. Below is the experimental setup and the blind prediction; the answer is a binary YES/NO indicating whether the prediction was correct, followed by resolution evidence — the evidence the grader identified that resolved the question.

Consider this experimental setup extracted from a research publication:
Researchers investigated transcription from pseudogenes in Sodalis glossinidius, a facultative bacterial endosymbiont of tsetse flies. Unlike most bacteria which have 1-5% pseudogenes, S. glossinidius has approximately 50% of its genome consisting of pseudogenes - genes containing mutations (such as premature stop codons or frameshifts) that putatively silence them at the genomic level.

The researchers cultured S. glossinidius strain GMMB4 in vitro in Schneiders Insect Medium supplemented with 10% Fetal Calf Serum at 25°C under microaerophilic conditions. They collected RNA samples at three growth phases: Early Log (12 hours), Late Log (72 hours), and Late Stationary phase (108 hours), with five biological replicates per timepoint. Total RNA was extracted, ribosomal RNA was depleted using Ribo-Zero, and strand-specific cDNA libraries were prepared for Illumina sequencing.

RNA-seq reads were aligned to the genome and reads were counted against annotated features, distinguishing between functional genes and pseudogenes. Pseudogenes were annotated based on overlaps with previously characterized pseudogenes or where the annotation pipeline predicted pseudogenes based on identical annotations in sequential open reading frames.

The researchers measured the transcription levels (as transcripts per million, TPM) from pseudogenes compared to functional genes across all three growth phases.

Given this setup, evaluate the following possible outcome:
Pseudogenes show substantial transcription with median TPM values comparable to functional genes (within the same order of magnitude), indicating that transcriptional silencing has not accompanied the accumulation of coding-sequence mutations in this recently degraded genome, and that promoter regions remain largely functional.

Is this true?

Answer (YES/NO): NO